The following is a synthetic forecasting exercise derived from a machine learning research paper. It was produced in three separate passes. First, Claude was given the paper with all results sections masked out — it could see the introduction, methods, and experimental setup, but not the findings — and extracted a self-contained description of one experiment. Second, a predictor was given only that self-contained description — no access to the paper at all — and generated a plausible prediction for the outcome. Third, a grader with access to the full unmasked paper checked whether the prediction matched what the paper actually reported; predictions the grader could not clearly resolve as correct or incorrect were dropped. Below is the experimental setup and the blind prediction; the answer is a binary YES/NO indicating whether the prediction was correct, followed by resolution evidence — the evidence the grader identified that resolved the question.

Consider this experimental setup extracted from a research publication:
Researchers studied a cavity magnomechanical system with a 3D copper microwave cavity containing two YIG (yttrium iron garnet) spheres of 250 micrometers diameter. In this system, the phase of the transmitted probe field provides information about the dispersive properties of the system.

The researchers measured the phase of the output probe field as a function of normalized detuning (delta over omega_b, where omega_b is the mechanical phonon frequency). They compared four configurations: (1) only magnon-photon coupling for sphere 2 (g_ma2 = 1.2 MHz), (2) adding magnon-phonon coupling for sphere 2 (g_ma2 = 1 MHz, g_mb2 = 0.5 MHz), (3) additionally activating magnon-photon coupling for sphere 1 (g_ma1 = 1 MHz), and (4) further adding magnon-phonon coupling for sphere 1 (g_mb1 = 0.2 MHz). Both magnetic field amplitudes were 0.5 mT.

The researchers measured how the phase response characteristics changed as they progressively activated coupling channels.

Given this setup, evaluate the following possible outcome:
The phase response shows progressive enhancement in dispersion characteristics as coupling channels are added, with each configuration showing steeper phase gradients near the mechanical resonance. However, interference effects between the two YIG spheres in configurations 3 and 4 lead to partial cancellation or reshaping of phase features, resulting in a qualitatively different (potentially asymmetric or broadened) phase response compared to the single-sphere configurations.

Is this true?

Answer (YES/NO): NO